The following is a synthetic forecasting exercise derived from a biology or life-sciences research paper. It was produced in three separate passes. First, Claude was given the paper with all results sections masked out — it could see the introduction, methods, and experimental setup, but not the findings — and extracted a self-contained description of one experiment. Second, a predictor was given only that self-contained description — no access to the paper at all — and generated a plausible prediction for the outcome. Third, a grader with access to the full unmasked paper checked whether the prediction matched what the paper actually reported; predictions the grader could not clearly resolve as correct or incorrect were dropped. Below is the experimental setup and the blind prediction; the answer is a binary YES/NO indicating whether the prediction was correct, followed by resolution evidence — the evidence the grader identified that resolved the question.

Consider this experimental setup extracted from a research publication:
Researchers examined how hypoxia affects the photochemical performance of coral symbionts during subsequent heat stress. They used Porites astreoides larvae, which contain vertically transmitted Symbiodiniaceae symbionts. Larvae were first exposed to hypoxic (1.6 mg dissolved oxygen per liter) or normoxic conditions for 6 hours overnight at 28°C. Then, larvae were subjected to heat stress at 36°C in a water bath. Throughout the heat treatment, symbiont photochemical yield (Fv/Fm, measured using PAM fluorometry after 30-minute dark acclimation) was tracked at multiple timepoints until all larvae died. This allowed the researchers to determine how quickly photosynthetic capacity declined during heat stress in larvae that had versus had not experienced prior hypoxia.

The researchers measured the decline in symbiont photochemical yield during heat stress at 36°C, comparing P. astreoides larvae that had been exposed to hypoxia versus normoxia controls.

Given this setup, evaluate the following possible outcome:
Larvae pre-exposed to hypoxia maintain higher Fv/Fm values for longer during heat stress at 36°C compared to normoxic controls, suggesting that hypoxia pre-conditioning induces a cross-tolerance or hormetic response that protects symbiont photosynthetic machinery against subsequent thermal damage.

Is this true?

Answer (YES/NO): NO